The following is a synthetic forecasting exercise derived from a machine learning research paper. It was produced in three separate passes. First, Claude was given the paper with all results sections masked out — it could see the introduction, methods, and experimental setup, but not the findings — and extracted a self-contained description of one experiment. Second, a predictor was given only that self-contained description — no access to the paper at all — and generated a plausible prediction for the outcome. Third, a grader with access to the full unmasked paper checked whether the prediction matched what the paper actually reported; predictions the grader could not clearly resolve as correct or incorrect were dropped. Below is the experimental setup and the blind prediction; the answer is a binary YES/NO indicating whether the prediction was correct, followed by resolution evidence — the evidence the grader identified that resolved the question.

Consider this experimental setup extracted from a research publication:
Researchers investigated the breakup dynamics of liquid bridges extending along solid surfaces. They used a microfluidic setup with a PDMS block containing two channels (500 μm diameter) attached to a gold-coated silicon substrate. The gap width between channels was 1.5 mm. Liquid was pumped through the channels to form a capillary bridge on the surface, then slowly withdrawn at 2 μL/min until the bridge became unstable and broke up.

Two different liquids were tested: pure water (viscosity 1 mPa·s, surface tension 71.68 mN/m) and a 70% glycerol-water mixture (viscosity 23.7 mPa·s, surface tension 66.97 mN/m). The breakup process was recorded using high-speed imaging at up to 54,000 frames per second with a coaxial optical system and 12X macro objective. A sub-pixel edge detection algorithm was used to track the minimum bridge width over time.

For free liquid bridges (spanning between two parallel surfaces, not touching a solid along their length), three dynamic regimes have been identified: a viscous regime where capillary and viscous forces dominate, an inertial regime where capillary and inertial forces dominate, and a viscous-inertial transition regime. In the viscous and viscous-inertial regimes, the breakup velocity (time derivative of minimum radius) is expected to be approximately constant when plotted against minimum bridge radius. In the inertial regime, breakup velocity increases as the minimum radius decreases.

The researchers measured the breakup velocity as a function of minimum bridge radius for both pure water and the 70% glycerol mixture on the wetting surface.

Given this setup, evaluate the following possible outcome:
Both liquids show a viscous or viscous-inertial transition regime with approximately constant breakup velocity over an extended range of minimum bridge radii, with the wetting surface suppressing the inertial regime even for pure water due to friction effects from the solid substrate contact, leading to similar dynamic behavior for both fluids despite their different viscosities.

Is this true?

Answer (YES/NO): NO